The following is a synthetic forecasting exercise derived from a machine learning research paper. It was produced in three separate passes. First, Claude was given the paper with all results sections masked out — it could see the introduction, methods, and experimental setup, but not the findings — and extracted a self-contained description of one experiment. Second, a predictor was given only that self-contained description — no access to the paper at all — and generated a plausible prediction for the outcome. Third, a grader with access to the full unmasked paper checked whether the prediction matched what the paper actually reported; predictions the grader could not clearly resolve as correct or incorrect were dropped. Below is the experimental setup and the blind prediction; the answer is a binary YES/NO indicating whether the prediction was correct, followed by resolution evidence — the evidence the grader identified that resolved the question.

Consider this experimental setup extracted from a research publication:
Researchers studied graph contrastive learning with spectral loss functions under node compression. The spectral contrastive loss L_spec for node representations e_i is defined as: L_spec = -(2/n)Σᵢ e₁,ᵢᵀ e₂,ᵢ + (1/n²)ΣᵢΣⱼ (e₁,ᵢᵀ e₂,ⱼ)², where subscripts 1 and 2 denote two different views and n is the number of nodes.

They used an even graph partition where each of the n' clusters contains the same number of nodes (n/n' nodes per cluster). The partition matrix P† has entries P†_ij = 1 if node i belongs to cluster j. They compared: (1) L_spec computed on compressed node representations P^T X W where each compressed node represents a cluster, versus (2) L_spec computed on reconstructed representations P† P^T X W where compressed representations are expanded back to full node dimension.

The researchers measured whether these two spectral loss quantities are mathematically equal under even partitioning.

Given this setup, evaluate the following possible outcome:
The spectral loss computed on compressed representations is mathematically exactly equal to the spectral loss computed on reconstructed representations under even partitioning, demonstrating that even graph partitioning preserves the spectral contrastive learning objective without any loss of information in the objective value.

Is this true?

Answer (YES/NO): YES